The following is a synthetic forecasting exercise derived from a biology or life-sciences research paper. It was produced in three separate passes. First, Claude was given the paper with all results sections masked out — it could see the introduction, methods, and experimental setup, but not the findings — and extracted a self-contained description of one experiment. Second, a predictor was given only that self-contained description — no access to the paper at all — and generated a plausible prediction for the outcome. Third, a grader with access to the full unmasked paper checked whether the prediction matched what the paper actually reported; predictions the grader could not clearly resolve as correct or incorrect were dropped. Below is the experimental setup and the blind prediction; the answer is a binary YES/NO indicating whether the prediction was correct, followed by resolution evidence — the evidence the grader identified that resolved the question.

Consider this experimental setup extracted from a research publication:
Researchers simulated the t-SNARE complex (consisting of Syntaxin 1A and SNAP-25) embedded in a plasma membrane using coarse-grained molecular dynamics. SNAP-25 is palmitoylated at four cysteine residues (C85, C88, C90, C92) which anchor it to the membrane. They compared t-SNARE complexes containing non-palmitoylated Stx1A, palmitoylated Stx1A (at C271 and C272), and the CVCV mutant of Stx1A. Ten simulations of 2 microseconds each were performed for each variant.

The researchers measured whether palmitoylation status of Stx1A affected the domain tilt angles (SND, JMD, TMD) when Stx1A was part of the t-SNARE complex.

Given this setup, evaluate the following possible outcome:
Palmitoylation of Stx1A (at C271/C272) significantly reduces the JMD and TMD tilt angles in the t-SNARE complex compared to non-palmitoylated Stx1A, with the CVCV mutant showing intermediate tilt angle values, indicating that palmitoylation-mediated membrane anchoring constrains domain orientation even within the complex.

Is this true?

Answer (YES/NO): NO